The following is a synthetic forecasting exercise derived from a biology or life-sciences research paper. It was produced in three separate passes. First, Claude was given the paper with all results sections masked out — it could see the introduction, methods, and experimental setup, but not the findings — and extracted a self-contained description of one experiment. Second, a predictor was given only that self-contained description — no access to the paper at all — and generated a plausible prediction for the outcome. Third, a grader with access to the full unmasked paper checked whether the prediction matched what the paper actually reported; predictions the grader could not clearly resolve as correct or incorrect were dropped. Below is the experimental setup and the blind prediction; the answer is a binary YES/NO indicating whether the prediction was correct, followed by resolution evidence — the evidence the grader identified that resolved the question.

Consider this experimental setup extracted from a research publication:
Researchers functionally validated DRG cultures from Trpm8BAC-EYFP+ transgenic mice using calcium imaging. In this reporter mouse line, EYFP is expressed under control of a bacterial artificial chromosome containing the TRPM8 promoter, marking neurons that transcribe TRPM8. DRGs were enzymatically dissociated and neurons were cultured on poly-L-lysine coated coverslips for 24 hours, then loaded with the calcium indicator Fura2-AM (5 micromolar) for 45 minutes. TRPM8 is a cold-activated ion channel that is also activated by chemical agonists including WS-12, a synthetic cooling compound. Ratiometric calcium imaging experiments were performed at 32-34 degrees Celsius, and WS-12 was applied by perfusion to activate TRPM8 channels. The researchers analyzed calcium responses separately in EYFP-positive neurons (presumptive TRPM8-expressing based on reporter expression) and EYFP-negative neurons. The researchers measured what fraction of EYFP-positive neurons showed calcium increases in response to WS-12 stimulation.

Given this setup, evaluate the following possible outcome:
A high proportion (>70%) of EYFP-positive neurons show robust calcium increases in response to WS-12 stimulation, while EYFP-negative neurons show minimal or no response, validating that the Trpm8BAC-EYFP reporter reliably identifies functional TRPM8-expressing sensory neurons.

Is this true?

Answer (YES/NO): YES